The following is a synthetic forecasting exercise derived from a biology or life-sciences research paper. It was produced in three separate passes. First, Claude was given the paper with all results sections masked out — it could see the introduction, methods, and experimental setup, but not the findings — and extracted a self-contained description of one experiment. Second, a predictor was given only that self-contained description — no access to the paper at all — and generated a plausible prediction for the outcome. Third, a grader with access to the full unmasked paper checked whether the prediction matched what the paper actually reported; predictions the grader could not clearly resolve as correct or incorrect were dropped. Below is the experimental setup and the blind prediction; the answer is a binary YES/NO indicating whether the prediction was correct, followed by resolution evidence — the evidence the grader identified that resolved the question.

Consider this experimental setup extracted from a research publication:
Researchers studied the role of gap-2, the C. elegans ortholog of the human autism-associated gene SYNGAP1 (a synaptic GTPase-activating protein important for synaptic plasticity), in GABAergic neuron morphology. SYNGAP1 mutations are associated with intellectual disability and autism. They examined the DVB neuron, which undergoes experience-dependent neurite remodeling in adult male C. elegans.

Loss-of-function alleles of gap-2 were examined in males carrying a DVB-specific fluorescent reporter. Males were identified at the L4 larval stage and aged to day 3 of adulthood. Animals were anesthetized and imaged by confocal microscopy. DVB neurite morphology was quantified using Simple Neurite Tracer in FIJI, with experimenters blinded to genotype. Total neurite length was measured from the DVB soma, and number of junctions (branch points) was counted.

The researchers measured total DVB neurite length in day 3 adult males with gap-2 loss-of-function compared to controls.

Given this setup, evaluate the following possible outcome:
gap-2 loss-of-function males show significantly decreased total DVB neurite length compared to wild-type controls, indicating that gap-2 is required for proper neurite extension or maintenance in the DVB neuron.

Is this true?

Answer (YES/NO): NO